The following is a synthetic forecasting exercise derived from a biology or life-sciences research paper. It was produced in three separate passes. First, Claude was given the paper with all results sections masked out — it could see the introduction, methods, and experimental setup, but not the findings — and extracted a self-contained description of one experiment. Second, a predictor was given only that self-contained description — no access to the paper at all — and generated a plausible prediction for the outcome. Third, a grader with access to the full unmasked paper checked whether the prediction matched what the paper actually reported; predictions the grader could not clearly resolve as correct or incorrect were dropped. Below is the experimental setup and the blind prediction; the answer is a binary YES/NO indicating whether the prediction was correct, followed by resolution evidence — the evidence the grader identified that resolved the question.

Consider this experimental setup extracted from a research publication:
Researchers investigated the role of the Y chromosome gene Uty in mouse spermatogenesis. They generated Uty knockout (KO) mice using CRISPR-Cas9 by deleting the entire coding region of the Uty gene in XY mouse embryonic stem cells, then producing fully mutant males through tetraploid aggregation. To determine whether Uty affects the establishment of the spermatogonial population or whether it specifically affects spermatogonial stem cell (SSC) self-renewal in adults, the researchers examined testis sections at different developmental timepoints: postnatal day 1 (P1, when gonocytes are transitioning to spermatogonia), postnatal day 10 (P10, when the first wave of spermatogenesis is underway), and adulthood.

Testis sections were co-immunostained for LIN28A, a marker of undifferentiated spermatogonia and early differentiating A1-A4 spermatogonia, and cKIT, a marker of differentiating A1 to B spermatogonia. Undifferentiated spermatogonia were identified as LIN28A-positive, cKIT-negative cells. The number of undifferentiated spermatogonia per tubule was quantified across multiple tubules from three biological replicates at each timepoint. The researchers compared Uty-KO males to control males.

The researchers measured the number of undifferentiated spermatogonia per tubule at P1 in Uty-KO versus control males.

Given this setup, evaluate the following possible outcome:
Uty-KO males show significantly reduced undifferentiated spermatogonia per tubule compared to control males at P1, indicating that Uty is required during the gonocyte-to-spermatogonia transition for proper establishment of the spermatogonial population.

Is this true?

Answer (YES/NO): YES